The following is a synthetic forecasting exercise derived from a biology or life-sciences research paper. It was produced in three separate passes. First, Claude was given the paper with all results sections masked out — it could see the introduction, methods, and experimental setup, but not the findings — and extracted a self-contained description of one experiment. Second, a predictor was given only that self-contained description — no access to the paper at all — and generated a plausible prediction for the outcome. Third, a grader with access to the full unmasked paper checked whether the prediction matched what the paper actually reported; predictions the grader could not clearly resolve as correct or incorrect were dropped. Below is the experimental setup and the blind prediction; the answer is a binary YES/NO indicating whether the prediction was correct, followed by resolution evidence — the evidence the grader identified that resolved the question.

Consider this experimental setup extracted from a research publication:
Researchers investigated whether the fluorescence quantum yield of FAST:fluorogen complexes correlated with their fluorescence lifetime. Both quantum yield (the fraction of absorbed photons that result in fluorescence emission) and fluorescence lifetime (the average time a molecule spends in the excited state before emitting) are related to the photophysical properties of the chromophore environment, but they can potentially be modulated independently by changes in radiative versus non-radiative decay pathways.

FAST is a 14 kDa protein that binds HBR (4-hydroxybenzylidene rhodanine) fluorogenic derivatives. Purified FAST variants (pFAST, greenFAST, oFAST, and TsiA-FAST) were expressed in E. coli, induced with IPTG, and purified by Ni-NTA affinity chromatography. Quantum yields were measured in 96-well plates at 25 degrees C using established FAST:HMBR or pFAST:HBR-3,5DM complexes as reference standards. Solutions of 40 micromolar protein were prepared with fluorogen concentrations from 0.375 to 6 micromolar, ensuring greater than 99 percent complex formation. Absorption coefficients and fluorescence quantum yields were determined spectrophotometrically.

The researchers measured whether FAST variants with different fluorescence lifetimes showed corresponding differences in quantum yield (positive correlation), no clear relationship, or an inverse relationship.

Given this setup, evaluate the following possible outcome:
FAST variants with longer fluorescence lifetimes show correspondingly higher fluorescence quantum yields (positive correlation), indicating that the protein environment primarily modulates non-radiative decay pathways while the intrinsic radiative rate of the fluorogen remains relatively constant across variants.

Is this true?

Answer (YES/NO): NO